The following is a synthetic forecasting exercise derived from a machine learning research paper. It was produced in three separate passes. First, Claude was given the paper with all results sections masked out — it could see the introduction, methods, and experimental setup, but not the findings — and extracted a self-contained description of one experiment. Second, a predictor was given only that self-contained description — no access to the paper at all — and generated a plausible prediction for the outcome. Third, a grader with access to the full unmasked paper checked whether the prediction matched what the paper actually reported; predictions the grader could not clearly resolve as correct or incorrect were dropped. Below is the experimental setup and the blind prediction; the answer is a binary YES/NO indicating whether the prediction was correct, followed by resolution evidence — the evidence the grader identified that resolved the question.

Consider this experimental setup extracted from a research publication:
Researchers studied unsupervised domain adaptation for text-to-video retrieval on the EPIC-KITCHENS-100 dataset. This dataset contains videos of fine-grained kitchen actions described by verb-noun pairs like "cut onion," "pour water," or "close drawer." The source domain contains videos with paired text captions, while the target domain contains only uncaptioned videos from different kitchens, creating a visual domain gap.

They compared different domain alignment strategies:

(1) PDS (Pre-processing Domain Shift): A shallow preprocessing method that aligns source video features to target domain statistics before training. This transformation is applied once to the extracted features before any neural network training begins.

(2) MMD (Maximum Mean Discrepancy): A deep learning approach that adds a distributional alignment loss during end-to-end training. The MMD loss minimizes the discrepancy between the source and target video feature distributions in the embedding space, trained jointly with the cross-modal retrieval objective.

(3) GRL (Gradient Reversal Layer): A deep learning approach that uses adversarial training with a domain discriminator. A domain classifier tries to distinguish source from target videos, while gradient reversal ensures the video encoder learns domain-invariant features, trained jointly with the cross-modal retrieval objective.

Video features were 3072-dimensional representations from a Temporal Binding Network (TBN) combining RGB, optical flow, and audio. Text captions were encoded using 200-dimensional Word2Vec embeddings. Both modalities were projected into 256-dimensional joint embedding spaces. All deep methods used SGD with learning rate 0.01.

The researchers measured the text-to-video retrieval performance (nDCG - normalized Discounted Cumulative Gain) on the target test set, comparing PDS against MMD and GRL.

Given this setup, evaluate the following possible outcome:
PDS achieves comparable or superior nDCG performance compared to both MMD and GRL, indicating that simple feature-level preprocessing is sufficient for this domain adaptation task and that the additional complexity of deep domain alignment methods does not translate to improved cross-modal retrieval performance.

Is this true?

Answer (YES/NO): NO